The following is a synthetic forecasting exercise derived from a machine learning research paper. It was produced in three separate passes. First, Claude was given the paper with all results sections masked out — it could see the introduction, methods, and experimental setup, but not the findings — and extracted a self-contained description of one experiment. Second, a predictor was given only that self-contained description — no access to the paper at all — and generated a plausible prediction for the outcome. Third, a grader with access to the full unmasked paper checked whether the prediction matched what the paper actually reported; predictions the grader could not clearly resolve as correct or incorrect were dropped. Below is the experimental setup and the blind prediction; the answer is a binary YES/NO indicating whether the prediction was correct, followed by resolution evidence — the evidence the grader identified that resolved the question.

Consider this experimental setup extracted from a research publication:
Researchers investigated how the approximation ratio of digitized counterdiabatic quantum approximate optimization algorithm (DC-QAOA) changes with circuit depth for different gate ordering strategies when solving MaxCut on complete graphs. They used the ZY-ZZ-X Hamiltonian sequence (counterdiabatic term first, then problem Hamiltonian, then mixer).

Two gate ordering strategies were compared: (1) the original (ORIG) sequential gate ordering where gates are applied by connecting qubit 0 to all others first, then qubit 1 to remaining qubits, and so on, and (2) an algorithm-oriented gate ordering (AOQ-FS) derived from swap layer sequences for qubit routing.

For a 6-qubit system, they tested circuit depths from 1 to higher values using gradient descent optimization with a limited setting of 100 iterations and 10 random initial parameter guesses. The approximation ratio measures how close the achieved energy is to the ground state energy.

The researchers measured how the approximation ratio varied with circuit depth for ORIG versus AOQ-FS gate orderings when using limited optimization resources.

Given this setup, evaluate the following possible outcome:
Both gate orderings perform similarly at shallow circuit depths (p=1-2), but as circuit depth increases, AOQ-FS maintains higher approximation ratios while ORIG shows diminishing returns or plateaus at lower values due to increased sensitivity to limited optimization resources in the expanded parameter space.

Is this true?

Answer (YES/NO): NO